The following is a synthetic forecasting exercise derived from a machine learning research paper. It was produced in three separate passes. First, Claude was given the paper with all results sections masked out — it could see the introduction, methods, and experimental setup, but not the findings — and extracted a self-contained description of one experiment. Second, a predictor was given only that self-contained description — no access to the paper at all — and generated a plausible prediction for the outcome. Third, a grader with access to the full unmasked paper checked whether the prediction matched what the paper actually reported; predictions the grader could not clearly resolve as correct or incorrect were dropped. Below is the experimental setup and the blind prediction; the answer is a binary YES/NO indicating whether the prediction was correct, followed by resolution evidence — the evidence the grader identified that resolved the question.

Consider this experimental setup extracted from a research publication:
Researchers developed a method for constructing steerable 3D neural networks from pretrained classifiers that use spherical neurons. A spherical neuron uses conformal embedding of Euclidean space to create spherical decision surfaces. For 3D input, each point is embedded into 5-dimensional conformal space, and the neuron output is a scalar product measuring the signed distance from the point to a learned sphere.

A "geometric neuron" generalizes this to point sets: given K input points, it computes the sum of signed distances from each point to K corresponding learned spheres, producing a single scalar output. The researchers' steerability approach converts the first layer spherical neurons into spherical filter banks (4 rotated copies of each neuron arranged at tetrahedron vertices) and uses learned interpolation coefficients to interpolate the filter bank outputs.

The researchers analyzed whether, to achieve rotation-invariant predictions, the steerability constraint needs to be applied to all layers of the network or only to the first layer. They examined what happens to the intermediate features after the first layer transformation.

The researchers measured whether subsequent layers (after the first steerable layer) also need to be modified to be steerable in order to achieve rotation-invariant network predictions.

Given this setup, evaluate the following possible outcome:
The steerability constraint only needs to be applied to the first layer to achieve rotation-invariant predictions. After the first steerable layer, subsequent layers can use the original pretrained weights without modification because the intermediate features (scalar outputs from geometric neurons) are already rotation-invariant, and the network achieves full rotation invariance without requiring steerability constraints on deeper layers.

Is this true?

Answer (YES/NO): YES